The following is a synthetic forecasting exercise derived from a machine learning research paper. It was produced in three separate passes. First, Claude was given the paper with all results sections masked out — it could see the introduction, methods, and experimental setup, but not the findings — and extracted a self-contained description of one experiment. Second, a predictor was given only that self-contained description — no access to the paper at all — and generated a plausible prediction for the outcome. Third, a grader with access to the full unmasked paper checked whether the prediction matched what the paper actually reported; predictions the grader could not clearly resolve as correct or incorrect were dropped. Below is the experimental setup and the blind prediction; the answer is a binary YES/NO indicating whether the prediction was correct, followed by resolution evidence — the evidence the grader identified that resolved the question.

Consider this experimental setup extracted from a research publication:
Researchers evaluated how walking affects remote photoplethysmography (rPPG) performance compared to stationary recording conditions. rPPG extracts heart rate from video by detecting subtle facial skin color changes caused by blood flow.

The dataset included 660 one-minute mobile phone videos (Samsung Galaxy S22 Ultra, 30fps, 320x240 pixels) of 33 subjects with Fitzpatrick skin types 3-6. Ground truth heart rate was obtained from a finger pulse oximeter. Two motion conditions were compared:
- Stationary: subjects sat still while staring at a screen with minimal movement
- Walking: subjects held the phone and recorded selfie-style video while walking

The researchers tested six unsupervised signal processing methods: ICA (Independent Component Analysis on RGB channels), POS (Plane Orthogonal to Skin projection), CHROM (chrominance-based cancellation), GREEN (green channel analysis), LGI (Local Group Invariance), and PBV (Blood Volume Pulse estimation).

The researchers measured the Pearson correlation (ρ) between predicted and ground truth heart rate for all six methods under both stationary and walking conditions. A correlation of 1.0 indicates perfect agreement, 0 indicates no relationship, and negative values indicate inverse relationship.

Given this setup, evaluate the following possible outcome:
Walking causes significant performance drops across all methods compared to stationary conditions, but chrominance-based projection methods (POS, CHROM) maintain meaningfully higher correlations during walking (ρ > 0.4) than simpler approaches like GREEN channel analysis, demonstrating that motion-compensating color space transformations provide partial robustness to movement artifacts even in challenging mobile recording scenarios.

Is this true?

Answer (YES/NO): NO